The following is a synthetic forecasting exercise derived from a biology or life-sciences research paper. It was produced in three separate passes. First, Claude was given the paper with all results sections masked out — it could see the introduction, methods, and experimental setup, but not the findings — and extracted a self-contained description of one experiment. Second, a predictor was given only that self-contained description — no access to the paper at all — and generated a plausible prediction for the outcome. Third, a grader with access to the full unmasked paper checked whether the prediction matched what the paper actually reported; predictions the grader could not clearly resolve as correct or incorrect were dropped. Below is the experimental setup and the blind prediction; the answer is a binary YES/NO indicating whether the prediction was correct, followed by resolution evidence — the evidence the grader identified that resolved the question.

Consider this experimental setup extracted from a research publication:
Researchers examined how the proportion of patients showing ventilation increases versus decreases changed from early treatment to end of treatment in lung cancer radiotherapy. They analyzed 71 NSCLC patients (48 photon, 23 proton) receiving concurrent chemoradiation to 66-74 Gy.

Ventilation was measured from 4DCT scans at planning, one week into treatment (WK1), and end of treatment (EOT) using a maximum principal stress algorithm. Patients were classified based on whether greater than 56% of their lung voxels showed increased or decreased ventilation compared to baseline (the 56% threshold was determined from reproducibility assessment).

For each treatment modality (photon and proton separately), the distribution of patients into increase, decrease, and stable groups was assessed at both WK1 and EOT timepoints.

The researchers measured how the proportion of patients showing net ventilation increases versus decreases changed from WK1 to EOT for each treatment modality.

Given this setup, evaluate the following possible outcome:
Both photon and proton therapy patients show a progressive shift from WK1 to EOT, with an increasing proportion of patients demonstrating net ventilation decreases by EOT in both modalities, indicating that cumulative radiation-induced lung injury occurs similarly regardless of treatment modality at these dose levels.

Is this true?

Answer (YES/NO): NO